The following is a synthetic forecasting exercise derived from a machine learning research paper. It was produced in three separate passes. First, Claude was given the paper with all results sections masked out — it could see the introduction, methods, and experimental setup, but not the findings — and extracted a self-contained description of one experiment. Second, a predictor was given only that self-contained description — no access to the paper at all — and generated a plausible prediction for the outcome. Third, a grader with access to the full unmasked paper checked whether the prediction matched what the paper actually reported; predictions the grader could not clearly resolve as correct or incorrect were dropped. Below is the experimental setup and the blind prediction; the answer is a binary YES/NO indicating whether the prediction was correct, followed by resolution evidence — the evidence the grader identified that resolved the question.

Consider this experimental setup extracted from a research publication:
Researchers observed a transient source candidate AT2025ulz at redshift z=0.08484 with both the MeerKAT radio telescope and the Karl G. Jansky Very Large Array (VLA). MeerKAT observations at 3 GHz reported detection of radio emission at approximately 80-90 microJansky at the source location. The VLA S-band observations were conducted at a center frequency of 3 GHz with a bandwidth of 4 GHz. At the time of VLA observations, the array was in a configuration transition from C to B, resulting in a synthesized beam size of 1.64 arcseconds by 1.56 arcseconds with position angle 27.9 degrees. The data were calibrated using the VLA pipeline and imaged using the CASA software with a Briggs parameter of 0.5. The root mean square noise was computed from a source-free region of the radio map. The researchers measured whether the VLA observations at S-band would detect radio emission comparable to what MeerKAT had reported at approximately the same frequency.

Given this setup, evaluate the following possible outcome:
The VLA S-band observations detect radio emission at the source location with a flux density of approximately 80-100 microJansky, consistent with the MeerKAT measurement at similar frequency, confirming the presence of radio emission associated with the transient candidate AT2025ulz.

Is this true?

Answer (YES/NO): NO